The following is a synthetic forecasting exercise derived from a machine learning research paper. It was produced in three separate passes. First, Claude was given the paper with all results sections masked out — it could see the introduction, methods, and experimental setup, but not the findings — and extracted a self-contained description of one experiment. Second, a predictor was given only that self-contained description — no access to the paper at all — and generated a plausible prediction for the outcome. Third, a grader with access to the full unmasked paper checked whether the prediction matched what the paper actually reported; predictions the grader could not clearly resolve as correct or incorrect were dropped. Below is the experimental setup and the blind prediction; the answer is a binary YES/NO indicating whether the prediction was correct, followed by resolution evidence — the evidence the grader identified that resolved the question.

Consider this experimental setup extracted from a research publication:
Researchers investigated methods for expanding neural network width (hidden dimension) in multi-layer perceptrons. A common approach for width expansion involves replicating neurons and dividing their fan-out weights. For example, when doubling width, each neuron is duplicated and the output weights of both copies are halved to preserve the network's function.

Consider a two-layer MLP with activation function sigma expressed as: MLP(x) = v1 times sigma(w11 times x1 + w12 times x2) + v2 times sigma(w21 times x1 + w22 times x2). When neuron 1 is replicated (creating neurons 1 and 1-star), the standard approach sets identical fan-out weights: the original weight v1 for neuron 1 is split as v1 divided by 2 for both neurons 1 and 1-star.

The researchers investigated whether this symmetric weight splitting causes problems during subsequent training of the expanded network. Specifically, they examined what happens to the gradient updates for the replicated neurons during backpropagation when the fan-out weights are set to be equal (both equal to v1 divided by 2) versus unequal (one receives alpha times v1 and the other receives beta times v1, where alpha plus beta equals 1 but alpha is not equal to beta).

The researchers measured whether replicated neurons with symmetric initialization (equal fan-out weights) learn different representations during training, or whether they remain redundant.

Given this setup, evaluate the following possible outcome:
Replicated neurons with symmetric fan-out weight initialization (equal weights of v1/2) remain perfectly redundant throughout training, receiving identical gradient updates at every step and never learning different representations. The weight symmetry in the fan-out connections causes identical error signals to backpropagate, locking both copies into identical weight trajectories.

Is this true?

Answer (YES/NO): YES